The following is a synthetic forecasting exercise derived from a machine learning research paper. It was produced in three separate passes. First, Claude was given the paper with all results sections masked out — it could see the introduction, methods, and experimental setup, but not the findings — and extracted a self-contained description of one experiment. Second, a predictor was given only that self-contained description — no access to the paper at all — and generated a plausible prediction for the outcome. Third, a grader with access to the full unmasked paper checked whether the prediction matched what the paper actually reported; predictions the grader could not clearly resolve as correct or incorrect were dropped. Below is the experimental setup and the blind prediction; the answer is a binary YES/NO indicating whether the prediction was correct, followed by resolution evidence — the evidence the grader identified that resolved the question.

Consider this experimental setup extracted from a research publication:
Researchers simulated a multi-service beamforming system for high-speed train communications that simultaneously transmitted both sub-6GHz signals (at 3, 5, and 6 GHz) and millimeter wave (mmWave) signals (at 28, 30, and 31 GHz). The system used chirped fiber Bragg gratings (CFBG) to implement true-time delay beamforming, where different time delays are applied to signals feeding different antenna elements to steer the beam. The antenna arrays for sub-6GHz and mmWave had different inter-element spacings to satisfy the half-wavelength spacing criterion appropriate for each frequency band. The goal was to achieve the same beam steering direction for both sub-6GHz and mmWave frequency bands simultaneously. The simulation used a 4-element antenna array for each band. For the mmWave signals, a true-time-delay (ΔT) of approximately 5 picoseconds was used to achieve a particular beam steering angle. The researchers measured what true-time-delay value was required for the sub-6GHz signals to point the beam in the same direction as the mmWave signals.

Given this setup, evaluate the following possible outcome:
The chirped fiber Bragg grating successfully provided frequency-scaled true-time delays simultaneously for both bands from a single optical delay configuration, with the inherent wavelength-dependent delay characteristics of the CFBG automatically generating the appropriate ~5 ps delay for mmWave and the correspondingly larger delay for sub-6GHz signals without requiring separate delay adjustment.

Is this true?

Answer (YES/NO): NO